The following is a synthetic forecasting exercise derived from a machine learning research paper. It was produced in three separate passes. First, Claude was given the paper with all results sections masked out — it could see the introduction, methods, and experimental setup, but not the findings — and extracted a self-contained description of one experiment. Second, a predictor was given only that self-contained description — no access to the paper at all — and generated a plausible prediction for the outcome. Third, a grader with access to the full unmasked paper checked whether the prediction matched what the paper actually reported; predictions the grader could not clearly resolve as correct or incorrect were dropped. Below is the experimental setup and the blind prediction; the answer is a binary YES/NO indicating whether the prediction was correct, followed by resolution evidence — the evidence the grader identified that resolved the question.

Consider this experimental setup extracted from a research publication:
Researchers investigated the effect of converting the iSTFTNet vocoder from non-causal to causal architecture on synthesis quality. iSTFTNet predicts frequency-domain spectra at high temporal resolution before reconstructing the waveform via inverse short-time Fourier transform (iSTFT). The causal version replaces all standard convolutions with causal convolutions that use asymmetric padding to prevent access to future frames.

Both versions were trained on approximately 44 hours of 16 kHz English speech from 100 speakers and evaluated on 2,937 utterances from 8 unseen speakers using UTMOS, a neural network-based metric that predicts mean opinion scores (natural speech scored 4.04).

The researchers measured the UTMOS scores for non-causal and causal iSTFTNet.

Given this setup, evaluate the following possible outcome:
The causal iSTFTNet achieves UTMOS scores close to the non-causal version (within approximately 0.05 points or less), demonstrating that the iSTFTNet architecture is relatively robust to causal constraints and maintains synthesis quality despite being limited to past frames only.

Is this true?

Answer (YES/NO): NO